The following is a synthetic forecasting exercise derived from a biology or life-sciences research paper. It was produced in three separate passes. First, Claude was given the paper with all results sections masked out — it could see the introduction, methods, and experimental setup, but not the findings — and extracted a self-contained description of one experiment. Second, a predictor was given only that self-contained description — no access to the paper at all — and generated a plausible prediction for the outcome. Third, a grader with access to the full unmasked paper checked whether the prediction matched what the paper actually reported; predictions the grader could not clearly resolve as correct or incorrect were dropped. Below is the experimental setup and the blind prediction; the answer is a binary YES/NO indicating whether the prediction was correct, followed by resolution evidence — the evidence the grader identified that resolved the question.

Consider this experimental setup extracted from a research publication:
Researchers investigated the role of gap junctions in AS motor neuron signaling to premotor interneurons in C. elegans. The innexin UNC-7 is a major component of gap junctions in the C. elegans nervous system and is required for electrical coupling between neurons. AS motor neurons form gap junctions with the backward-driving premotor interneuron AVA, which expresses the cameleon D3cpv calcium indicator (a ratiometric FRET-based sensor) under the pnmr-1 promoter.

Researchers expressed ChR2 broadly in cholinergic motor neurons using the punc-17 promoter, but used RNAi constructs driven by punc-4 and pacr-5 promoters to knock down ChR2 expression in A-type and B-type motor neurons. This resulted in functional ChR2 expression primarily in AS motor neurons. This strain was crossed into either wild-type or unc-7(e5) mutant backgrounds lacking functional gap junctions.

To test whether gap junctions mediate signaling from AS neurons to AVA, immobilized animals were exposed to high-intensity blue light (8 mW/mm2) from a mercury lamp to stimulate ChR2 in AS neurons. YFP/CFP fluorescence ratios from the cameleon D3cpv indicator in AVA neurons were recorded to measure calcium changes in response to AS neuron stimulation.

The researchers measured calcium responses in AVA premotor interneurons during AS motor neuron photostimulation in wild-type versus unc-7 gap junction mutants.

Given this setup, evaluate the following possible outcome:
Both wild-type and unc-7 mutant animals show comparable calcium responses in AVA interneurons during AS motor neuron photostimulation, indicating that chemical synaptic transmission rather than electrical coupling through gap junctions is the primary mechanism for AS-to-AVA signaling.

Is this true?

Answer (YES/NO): NO